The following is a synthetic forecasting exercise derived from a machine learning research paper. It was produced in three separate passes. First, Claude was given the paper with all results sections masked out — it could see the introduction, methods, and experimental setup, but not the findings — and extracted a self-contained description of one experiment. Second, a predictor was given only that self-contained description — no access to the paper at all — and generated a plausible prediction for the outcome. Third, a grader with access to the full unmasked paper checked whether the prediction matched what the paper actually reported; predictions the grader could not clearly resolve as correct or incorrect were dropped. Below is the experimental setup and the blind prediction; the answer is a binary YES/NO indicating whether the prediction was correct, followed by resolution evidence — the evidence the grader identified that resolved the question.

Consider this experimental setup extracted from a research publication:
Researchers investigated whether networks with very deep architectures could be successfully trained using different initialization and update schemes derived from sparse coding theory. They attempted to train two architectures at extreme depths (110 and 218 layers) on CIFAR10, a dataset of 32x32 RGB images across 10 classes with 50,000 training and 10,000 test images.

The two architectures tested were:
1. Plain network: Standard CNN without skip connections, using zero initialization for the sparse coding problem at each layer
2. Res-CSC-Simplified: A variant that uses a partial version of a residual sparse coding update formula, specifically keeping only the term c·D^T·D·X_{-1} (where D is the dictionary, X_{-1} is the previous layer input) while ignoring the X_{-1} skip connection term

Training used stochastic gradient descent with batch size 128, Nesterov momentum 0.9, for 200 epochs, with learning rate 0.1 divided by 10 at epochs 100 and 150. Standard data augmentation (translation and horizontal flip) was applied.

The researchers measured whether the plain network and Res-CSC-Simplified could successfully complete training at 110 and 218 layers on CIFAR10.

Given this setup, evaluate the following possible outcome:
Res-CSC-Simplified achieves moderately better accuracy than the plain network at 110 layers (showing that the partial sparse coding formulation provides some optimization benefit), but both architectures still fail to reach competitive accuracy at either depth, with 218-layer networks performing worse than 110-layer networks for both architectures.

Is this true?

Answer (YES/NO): NO